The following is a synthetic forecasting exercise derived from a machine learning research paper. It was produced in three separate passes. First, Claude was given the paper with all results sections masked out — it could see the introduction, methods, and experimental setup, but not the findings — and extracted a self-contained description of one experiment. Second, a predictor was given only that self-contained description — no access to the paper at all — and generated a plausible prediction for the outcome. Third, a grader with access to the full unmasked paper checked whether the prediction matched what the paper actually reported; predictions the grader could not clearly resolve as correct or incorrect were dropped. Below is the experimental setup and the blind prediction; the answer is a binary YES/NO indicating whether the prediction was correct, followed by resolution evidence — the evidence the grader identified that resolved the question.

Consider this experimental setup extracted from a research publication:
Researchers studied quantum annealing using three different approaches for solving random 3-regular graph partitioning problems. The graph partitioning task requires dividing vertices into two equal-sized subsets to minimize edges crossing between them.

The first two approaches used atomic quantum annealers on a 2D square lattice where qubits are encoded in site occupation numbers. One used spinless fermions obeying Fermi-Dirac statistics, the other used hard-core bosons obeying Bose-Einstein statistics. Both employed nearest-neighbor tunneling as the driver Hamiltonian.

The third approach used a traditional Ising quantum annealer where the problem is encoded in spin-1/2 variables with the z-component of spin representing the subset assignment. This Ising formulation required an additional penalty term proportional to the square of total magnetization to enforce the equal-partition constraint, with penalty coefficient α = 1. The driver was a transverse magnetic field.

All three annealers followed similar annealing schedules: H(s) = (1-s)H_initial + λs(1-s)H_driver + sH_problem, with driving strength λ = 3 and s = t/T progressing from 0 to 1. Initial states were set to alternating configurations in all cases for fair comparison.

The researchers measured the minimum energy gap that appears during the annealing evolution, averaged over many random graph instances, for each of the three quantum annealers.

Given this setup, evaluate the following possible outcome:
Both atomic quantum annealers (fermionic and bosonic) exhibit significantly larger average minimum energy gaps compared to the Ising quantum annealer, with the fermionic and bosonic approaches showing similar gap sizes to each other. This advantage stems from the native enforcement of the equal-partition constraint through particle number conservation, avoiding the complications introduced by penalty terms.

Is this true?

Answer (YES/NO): NO